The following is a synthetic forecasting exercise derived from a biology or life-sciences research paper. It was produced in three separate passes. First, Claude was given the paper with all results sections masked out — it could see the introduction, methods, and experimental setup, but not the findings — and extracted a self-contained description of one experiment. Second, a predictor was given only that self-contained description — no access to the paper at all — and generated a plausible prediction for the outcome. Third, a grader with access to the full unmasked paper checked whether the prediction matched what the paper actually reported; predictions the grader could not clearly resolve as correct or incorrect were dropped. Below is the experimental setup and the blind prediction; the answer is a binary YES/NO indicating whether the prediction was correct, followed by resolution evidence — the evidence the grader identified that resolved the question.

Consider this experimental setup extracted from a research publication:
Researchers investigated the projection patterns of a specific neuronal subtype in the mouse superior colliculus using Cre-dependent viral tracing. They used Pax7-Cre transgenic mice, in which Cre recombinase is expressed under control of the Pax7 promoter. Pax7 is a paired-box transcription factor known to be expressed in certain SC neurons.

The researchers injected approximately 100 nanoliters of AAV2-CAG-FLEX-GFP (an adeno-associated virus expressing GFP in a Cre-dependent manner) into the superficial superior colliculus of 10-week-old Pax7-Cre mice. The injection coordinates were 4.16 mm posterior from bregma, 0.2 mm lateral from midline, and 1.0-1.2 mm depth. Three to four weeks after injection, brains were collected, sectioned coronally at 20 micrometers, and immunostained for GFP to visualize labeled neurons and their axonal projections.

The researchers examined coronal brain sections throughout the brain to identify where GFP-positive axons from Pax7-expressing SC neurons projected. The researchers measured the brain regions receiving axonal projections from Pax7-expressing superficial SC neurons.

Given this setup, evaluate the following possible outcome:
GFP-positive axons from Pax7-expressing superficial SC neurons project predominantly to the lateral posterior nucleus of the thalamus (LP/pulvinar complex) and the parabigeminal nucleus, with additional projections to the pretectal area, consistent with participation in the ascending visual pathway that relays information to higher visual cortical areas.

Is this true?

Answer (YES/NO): NO